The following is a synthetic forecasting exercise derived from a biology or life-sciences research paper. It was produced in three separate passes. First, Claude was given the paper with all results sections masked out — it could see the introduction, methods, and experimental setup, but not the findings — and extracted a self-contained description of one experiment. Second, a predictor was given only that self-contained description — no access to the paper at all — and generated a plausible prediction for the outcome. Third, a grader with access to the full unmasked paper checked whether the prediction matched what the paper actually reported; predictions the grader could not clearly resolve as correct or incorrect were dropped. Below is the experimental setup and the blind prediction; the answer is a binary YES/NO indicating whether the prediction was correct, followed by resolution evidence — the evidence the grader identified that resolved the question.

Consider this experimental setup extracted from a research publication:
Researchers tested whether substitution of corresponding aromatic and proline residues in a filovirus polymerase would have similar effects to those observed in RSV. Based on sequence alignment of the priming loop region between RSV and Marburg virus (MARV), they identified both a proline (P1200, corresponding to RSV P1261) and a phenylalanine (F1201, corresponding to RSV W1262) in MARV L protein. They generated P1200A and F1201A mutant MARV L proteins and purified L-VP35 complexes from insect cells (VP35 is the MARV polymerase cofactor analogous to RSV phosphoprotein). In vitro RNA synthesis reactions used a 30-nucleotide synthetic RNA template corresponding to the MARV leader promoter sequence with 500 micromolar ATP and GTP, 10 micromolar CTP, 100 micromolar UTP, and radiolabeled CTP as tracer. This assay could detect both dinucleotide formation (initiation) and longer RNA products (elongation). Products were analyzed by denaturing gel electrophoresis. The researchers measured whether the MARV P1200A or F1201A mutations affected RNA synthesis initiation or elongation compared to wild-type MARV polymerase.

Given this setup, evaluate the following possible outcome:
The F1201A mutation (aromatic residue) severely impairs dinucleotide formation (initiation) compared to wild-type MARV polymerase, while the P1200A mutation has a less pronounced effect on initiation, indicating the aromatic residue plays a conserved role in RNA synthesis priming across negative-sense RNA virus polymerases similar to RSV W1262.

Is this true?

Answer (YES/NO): NO